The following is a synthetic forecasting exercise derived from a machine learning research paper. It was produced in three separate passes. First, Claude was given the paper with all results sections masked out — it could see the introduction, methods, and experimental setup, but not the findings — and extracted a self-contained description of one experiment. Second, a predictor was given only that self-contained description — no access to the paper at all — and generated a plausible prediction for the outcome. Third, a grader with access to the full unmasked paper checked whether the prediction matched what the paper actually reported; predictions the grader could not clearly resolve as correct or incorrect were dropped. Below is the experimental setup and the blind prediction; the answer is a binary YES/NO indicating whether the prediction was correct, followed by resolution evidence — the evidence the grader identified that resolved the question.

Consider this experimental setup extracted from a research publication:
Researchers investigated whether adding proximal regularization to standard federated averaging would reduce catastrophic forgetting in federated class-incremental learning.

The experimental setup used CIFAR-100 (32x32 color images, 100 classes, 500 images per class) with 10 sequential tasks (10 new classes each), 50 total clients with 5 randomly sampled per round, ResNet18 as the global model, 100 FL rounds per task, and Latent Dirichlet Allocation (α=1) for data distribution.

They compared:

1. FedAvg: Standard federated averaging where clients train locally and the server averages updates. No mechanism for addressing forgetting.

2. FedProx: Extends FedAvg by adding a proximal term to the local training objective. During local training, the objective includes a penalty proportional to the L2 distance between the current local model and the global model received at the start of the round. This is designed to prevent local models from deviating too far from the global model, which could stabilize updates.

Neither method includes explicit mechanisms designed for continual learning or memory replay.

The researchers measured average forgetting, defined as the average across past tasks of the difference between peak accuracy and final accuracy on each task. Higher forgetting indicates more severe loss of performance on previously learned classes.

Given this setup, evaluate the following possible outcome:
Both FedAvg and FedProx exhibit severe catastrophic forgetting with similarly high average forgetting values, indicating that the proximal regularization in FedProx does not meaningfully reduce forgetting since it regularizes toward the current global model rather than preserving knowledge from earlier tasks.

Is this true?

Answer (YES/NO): YES